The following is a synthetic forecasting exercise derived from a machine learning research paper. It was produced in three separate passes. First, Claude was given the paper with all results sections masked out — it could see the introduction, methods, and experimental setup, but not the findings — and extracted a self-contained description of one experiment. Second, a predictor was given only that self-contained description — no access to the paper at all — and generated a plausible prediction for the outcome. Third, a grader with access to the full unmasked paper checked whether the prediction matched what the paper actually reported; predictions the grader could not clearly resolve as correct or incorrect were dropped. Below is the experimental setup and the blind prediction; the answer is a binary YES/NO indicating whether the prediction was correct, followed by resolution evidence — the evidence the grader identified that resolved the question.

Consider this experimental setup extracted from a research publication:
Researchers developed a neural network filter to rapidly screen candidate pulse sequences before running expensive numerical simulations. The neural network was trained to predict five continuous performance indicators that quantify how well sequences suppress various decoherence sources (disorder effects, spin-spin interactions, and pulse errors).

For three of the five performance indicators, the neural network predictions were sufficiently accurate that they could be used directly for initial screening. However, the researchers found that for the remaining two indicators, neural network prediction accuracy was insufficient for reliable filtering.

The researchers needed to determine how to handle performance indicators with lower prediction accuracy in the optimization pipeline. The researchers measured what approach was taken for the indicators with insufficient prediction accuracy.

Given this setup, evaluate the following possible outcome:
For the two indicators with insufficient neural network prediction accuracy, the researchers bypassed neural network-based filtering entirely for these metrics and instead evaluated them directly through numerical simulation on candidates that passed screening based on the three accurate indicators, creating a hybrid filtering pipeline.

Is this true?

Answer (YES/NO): NO